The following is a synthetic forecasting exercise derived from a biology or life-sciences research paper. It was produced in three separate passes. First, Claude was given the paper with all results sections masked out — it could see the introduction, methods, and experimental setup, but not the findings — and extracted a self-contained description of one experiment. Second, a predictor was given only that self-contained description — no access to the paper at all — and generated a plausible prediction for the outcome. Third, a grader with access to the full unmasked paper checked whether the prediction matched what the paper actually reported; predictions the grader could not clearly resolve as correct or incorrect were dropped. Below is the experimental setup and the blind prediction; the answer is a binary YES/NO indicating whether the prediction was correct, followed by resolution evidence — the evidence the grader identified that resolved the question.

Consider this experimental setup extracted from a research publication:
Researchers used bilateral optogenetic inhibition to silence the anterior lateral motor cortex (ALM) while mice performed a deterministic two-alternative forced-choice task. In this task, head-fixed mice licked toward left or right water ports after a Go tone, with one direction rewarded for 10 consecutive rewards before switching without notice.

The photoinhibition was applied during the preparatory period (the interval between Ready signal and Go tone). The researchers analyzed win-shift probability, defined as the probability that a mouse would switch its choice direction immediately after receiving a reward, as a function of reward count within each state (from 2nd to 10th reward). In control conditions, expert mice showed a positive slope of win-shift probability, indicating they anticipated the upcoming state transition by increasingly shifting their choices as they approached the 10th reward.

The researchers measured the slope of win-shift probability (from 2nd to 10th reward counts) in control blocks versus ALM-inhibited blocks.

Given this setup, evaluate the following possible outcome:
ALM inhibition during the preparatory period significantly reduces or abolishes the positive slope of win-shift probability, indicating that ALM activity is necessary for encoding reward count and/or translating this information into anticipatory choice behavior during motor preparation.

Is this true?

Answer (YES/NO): YES